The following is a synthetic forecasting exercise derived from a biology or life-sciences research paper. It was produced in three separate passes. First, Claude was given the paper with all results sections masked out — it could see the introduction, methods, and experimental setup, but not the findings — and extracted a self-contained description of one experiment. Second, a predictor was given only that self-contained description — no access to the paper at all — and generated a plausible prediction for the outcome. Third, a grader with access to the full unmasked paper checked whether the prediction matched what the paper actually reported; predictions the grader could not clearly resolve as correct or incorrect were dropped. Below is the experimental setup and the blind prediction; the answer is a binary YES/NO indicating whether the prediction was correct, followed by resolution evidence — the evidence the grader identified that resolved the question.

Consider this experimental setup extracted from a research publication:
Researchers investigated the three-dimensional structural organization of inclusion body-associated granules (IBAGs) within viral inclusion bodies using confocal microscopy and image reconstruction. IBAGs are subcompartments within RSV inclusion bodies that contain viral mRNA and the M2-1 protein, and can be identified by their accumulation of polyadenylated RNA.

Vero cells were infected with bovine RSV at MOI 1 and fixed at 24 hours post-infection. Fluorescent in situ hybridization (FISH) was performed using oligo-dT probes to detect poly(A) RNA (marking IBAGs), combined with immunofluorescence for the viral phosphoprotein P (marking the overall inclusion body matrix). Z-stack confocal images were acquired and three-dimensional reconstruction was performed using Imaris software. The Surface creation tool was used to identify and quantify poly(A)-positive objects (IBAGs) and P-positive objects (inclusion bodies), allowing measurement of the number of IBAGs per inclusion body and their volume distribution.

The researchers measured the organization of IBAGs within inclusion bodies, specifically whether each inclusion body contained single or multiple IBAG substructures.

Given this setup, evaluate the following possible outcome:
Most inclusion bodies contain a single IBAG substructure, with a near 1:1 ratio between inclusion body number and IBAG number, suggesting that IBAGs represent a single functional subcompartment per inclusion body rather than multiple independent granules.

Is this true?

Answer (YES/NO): NO